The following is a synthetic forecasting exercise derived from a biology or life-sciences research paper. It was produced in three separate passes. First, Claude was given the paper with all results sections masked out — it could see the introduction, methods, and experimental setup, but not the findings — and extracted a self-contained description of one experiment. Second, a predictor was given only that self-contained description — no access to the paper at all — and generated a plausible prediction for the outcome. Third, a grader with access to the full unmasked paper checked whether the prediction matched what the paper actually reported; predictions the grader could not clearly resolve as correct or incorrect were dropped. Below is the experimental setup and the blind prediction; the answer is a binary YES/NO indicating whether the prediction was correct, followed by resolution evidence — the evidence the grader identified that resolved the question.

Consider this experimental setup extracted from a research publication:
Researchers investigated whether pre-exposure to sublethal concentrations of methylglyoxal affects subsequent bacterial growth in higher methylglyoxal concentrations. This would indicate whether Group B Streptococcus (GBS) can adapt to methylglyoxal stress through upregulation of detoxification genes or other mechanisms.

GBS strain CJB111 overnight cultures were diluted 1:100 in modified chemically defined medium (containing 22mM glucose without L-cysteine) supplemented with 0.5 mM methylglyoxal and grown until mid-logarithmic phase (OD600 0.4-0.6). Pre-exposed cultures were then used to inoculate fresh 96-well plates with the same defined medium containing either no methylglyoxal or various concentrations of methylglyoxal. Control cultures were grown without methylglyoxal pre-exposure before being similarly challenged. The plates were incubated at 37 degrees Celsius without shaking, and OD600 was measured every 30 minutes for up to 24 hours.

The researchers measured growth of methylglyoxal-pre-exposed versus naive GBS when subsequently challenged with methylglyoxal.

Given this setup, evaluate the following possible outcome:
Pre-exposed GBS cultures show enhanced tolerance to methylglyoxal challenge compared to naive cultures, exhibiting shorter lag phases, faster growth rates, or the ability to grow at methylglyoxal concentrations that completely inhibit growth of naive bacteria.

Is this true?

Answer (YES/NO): NO